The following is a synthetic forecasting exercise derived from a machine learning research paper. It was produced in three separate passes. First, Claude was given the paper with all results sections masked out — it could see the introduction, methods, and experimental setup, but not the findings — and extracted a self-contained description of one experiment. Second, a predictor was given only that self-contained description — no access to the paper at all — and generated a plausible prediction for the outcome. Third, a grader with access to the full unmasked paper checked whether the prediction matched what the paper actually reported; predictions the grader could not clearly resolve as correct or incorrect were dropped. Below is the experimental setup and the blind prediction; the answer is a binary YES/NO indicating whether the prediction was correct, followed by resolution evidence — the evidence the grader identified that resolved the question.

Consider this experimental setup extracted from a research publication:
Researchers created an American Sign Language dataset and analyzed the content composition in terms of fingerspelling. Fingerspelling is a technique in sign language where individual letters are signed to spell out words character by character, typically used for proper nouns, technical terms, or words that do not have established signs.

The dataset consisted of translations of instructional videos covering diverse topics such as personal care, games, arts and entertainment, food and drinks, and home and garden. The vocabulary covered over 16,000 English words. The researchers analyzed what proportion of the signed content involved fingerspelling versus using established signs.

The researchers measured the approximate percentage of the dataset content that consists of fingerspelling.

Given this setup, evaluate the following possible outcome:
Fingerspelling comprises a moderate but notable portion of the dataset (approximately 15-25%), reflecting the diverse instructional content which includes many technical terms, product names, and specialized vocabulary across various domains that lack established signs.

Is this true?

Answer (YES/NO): YES